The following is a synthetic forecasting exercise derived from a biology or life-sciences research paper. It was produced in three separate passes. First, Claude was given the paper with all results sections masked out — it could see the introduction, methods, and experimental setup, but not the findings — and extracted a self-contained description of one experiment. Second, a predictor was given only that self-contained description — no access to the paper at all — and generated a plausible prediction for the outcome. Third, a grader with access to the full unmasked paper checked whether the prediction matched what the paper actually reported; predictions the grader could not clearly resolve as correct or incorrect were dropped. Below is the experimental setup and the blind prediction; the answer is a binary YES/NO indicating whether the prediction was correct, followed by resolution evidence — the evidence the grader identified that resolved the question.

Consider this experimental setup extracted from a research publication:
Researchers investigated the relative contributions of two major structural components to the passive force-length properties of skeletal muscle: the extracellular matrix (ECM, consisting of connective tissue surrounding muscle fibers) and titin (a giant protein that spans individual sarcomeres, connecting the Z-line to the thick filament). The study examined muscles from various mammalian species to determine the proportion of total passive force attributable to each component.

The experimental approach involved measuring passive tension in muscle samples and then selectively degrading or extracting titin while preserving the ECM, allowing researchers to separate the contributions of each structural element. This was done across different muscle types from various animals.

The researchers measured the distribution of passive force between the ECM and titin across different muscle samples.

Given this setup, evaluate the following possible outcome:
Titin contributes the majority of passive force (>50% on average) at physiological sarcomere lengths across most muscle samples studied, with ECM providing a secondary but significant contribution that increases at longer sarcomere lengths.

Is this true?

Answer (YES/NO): NO